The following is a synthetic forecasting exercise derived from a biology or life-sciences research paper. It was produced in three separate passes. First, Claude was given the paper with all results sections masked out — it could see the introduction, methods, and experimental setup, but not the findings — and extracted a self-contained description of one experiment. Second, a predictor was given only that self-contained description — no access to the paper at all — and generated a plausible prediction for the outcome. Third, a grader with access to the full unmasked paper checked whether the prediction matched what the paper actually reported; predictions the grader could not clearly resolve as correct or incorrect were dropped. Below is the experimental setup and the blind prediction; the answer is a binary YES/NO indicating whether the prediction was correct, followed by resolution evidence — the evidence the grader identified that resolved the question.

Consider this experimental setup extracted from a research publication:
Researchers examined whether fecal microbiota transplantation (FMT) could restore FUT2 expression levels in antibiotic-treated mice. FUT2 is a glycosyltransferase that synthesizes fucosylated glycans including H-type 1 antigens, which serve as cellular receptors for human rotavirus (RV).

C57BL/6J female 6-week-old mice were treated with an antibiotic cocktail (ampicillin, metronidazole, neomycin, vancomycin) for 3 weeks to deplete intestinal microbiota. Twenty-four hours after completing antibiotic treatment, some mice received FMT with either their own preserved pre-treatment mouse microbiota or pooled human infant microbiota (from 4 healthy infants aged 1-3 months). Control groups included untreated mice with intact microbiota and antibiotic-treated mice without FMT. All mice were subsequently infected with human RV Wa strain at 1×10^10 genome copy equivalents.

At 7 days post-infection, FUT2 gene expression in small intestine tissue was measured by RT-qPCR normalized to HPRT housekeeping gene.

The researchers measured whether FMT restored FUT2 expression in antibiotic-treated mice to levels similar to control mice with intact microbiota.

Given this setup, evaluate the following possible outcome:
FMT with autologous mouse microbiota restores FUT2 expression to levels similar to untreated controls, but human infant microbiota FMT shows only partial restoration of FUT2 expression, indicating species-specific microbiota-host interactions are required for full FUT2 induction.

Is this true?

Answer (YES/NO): NO